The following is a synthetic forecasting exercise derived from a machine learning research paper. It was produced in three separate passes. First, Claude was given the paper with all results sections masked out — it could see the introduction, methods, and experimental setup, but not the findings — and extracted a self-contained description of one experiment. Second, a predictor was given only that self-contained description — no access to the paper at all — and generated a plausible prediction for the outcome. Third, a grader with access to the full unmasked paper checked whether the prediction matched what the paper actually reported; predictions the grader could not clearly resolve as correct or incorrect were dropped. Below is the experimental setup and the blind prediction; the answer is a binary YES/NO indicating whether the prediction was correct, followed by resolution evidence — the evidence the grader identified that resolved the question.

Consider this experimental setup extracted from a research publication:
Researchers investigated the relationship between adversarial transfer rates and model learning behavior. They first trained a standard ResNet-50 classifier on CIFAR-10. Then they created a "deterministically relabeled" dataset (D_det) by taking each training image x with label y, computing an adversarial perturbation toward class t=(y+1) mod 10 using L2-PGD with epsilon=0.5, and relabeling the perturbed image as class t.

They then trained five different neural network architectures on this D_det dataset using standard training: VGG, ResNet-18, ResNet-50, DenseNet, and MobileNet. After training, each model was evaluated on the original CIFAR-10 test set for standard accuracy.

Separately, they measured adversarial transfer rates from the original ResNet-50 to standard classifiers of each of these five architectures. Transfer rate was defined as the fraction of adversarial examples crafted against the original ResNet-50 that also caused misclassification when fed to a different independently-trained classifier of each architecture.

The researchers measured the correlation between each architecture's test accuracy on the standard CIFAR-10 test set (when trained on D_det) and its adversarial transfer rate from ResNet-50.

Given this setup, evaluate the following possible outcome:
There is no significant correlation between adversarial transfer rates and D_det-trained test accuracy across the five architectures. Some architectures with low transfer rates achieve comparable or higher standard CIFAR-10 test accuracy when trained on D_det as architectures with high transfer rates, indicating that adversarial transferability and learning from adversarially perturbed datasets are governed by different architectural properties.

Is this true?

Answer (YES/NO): NO